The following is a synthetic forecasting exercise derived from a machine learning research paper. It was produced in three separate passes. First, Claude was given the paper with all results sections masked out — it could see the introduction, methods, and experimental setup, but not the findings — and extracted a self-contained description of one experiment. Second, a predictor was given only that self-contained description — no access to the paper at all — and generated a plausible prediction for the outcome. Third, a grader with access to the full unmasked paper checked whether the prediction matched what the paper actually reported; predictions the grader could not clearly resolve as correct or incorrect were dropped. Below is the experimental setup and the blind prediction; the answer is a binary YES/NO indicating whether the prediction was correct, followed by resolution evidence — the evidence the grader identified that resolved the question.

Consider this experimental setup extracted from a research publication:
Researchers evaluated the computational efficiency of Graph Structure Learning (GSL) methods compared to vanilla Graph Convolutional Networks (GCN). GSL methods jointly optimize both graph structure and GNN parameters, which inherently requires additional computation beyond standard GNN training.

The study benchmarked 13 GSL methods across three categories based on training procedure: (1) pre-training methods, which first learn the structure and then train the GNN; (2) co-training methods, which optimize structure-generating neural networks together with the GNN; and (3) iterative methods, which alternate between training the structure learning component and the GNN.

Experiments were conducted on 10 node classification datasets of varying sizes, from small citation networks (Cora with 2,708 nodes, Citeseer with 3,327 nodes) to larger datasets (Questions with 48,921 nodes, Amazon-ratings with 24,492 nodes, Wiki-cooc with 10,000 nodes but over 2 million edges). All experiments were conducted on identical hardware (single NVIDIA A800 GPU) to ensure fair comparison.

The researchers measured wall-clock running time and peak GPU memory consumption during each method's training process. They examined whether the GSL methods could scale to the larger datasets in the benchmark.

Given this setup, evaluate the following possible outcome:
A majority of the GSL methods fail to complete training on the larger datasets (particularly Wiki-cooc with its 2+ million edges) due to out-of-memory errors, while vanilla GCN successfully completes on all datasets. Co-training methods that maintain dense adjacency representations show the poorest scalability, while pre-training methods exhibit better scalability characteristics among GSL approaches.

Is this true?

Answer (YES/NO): NO